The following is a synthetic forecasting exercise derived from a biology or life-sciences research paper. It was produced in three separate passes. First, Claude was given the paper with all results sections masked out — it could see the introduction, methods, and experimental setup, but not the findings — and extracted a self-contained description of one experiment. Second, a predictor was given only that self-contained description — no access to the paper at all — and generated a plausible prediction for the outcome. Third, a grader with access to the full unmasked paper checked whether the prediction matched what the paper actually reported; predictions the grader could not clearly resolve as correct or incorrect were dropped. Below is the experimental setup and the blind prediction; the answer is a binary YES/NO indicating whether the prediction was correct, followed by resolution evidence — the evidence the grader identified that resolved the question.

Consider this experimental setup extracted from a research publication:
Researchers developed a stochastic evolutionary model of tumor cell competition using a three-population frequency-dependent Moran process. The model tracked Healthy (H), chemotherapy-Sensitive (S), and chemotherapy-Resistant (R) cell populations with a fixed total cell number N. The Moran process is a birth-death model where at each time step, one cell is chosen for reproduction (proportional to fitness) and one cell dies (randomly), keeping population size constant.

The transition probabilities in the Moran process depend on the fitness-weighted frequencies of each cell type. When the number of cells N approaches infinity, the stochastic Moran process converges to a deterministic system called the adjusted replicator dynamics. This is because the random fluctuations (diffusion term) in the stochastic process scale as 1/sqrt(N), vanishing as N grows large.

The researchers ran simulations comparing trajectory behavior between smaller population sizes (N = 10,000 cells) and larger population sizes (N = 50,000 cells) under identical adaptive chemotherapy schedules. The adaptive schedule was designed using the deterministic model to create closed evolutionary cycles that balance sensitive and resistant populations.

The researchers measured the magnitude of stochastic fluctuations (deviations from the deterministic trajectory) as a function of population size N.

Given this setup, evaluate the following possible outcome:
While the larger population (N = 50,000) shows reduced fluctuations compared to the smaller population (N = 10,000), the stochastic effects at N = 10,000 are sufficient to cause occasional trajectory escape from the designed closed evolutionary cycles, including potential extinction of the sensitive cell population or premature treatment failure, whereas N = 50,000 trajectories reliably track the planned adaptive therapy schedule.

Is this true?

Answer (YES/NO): NO